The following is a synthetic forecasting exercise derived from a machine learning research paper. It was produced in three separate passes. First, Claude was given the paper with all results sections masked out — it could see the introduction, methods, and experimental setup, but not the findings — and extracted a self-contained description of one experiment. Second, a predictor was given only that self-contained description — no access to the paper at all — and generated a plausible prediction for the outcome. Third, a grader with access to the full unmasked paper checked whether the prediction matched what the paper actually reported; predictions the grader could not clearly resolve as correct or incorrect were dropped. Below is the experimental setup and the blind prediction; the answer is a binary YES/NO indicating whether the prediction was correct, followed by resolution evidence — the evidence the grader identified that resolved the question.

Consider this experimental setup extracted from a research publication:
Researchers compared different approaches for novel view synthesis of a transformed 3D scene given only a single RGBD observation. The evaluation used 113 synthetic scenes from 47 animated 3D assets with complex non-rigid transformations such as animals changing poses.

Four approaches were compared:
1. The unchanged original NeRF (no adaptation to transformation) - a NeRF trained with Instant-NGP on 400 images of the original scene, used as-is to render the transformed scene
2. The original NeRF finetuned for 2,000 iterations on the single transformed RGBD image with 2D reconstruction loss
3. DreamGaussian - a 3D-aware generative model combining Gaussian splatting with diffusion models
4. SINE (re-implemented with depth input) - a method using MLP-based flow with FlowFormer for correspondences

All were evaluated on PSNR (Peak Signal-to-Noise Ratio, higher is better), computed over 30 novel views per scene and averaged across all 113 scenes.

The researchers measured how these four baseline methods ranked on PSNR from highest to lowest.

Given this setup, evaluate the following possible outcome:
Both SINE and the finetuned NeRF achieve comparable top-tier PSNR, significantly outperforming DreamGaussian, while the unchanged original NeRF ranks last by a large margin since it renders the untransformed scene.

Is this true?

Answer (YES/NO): NO